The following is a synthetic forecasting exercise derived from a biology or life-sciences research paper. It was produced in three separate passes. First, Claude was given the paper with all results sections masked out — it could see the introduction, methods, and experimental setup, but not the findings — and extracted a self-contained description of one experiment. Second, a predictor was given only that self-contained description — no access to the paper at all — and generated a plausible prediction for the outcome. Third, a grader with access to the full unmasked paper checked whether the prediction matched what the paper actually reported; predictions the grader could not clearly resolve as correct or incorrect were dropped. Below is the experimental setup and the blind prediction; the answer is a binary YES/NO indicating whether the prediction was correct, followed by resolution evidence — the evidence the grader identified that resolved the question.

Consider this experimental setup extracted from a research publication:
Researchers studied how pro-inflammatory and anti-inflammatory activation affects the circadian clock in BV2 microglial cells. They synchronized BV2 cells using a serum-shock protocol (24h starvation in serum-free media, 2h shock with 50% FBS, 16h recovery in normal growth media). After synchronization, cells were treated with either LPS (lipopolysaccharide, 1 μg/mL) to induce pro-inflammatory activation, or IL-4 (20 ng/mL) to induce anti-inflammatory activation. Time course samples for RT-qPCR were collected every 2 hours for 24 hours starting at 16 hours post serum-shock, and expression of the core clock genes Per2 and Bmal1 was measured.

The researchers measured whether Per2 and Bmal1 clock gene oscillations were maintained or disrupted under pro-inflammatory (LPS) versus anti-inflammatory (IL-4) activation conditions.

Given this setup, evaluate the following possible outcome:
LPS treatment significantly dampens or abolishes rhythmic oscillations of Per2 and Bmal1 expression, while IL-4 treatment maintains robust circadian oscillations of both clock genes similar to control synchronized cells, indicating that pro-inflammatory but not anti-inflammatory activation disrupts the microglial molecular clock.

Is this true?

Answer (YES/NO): NO